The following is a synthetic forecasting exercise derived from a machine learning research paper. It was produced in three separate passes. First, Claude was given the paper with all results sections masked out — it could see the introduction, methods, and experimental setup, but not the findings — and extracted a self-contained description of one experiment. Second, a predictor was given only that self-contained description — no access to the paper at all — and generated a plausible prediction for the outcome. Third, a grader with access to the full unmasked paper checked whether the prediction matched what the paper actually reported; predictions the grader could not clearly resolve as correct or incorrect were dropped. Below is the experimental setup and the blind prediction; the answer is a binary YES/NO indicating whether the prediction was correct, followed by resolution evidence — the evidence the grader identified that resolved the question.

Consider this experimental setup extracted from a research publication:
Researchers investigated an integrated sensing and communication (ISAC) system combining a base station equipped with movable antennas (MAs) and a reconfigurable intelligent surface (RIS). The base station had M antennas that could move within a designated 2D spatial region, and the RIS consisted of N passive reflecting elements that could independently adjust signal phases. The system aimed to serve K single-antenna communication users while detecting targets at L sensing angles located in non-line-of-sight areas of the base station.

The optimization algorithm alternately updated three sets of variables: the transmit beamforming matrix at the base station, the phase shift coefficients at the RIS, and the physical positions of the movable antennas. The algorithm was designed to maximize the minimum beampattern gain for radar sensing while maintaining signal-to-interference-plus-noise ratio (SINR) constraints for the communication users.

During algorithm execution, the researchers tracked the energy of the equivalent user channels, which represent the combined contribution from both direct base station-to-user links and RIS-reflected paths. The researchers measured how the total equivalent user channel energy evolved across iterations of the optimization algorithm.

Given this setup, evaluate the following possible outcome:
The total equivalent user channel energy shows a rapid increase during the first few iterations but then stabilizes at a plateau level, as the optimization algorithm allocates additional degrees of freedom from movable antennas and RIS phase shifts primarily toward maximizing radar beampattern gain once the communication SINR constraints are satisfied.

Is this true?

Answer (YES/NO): NO